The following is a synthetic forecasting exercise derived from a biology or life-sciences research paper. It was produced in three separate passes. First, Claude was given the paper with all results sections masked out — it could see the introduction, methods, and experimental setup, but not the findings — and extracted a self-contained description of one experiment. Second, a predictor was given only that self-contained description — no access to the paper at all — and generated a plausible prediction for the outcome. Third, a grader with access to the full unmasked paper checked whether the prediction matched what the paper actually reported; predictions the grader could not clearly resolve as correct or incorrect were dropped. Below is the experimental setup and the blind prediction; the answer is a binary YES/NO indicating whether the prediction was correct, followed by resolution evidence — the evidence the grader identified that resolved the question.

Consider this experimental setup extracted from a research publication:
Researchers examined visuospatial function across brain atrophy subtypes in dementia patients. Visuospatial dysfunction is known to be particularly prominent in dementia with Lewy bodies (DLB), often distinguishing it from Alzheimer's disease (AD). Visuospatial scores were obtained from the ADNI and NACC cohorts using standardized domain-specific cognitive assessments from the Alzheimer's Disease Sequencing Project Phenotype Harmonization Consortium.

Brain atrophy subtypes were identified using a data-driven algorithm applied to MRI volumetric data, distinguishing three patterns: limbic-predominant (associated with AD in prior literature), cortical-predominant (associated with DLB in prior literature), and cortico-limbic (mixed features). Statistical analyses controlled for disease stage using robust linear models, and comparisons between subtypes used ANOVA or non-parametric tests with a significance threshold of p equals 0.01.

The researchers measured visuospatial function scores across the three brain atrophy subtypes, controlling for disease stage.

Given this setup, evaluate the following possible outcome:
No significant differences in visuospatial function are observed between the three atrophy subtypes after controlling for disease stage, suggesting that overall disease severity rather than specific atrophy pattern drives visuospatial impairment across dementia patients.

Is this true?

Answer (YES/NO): NO